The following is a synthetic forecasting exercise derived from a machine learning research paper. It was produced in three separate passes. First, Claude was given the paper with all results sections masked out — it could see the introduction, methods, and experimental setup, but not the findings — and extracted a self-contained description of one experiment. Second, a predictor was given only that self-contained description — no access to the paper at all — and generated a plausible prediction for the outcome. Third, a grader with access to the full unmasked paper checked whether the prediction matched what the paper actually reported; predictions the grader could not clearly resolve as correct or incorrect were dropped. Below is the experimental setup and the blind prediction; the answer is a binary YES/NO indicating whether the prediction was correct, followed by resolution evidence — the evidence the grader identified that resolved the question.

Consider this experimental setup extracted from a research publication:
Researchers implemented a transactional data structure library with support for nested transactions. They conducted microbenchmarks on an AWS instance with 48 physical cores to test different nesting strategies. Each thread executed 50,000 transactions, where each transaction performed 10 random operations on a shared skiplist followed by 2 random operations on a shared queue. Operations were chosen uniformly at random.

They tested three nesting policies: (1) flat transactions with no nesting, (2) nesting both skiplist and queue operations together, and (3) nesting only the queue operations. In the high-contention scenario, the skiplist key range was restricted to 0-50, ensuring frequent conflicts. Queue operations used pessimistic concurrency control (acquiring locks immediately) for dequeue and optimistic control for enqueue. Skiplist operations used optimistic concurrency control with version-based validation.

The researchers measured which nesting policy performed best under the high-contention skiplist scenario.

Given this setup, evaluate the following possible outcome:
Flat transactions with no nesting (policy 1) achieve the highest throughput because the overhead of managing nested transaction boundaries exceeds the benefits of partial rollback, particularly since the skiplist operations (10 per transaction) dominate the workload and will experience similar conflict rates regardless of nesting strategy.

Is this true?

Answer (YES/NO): YES